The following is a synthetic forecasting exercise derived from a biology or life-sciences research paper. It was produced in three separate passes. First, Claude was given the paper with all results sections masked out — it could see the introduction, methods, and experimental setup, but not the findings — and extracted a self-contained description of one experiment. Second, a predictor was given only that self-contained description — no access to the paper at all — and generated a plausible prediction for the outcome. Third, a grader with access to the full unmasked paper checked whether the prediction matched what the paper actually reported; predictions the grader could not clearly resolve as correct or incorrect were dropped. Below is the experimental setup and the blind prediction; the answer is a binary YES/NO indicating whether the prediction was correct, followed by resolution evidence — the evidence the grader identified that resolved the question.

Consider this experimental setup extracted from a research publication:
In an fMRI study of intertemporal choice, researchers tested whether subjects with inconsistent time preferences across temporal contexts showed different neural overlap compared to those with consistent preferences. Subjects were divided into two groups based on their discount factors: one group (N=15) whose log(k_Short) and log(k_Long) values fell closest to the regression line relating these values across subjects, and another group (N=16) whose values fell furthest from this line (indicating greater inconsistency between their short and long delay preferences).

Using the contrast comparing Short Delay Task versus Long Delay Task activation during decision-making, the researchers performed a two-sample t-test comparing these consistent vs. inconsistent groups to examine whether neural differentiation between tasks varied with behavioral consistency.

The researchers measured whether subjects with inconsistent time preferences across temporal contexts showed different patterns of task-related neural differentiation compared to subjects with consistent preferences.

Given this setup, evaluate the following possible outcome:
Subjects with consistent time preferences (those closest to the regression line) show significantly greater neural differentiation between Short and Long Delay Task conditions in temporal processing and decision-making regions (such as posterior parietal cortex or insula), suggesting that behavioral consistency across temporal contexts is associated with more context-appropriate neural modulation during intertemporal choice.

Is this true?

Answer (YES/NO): NO